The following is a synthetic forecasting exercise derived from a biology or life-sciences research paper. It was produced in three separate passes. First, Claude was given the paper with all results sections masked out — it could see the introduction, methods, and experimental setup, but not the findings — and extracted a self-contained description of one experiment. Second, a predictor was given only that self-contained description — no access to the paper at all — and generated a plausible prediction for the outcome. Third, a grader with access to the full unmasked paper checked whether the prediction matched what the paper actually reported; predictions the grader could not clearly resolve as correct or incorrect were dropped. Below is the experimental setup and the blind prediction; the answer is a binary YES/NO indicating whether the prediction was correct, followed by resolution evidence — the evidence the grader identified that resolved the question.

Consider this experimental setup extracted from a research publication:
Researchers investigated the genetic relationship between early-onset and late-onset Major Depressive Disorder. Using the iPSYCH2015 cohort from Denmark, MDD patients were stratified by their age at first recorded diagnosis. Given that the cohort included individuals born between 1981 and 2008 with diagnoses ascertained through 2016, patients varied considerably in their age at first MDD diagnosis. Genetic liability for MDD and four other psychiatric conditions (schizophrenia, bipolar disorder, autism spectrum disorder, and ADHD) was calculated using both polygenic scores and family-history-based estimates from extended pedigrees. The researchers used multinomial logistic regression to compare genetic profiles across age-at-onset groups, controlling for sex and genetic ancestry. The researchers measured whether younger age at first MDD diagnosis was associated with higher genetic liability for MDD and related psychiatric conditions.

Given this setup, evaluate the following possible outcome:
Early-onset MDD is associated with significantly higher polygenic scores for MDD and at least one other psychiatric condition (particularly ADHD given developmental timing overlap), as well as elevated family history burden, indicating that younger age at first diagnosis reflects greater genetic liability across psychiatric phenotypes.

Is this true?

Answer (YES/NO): NO